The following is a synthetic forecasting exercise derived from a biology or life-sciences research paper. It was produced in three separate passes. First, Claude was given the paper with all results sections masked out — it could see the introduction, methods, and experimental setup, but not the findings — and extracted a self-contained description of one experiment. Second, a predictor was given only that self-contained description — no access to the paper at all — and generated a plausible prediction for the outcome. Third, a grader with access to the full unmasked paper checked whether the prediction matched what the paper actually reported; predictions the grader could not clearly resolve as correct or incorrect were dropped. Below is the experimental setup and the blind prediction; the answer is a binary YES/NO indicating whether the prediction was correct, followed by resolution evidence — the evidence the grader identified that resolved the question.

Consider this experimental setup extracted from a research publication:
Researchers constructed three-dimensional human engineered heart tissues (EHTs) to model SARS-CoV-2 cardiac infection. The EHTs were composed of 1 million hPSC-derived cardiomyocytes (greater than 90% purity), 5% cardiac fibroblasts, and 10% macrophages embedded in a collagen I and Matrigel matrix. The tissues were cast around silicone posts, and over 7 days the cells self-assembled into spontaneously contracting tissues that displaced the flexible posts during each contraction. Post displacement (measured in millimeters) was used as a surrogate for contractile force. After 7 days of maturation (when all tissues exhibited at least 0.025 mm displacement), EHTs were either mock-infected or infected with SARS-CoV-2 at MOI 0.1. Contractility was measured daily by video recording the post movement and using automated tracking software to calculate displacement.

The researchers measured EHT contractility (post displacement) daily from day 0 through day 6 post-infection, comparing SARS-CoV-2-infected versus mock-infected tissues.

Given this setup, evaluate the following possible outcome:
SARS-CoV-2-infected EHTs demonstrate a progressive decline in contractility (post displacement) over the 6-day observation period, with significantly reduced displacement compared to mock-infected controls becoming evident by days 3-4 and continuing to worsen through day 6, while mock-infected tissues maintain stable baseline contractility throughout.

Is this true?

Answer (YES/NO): NO